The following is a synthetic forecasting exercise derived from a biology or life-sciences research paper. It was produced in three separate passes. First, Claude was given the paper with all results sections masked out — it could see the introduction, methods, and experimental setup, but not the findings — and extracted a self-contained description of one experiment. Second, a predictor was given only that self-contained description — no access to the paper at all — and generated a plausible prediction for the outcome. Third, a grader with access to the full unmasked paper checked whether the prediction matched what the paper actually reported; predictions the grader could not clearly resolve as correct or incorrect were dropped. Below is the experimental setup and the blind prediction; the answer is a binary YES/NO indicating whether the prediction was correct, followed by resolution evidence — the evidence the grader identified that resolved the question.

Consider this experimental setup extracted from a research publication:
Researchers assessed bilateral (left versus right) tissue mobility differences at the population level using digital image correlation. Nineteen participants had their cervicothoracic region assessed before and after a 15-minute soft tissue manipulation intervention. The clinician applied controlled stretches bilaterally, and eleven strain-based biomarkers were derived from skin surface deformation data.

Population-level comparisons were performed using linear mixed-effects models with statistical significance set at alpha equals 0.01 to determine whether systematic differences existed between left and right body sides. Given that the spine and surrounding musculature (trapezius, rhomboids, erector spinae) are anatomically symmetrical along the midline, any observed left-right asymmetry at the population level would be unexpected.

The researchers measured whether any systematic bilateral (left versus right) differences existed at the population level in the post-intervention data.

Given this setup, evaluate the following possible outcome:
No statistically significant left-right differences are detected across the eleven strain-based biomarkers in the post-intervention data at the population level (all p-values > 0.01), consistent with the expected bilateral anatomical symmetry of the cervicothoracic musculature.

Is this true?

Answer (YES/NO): YES